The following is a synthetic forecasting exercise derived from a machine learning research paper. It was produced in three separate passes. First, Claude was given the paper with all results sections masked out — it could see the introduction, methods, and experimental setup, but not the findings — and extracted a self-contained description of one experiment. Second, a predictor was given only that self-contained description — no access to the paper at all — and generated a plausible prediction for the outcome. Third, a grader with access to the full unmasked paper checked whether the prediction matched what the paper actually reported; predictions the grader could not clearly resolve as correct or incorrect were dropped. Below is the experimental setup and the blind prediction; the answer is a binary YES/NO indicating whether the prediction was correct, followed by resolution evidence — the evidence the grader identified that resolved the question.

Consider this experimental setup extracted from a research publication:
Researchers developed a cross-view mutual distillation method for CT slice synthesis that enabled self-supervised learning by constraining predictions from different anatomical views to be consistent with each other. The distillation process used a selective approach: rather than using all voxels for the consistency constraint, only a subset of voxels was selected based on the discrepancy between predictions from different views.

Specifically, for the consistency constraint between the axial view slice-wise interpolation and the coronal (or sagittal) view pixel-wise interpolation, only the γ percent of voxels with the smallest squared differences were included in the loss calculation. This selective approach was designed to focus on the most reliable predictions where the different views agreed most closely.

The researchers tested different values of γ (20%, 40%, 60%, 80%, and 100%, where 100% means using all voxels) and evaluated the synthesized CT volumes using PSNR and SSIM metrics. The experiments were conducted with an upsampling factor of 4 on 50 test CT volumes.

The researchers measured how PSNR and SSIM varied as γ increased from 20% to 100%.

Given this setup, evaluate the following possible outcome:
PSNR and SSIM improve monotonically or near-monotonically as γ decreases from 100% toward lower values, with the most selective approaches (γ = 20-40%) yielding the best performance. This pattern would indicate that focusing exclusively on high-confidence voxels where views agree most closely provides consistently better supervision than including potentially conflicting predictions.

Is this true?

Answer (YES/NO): NO